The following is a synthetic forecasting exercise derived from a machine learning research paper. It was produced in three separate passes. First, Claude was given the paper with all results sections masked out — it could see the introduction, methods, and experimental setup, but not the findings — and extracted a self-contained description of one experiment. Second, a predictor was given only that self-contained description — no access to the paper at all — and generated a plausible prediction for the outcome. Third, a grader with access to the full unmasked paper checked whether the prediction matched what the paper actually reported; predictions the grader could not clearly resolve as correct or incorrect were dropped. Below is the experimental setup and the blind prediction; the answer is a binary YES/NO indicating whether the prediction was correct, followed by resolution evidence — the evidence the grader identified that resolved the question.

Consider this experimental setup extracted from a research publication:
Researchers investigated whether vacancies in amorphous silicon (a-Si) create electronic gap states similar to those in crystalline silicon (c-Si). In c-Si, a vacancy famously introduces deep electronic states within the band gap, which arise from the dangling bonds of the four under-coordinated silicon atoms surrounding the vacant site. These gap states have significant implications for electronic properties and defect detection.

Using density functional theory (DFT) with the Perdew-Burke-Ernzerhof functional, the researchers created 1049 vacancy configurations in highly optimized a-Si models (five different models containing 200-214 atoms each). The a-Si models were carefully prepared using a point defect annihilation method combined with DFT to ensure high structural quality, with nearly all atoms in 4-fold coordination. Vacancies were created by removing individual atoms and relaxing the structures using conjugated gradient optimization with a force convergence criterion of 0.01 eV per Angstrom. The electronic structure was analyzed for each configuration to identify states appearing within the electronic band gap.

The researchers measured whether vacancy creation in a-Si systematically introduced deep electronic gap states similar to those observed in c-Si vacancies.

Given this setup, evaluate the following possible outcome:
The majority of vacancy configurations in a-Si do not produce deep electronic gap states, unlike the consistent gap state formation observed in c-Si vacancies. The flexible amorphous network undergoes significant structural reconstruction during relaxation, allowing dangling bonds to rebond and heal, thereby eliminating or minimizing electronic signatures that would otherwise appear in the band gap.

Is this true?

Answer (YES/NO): NO